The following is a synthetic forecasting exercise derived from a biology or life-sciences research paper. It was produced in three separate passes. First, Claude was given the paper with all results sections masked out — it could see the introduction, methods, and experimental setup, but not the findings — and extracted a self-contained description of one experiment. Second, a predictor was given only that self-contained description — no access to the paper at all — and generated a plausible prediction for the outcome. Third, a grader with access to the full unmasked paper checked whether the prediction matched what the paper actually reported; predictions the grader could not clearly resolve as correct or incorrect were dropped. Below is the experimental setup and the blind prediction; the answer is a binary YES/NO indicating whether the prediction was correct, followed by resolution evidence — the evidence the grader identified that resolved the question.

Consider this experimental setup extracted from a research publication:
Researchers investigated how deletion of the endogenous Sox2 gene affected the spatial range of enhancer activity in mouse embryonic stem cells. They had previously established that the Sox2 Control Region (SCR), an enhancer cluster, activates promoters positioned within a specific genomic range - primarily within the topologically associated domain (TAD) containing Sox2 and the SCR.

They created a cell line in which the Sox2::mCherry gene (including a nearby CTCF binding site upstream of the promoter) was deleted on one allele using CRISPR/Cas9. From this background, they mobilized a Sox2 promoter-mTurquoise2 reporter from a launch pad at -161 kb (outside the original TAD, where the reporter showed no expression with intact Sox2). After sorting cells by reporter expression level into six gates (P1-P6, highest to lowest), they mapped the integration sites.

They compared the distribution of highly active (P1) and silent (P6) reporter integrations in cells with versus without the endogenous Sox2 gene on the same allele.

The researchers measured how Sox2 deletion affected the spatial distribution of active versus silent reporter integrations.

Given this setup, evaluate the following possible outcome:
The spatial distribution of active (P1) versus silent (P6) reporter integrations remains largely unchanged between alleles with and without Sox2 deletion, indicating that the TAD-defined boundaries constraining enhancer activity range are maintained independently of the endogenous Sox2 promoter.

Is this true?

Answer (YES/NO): NO